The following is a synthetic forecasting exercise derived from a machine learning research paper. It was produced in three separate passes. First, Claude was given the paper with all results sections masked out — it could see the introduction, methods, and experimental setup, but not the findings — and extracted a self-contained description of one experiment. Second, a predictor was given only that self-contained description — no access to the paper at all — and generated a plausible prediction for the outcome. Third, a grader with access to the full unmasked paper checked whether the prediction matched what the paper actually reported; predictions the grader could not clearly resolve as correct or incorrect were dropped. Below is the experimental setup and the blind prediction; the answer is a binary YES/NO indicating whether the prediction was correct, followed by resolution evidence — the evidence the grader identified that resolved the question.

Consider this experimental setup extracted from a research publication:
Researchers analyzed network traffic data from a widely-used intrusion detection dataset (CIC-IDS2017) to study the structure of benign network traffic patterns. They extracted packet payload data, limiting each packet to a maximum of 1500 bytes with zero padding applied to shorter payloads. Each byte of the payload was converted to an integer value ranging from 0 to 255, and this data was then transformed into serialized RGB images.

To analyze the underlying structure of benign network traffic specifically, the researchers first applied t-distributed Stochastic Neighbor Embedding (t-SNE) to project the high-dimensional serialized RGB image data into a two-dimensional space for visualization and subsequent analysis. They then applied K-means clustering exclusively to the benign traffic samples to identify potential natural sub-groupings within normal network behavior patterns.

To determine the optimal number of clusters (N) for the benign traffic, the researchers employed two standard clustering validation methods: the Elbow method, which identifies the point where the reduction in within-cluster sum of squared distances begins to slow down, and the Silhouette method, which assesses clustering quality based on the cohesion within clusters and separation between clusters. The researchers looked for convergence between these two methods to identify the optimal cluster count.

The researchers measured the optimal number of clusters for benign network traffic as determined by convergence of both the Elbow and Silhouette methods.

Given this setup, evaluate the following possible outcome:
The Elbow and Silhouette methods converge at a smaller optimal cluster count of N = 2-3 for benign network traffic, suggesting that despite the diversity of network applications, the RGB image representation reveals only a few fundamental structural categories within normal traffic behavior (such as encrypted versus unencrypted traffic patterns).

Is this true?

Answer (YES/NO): NO